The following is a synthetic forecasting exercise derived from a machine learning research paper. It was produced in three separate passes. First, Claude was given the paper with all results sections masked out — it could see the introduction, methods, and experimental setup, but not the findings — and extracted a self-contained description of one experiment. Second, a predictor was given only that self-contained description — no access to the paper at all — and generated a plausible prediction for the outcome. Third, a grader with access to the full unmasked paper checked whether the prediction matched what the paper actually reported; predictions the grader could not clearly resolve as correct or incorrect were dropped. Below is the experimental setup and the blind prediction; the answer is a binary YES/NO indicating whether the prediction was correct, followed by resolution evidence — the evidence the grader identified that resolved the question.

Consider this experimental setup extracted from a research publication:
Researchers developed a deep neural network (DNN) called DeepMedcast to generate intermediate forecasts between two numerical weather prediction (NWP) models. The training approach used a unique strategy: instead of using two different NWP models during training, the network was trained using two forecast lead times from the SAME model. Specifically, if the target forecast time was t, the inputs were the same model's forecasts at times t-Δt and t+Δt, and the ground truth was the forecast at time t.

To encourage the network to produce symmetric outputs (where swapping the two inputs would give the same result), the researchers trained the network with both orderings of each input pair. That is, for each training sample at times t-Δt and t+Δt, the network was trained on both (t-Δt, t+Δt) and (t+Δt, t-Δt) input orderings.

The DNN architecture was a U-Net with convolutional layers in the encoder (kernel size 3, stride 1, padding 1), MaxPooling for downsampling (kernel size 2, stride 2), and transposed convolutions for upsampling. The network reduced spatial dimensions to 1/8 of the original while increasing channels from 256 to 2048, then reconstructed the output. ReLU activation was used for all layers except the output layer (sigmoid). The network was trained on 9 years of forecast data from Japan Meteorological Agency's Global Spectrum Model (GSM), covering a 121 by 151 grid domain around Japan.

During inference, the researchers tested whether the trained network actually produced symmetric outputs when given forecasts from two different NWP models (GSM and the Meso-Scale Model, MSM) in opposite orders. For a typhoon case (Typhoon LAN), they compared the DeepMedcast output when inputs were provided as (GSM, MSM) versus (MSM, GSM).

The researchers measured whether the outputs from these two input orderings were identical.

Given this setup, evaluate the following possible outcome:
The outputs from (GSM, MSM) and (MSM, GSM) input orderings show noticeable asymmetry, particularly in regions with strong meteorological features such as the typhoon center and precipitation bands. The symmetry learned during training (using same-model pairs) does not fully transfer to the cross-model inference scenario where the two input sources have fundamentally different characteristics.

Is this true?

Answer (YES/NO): NO